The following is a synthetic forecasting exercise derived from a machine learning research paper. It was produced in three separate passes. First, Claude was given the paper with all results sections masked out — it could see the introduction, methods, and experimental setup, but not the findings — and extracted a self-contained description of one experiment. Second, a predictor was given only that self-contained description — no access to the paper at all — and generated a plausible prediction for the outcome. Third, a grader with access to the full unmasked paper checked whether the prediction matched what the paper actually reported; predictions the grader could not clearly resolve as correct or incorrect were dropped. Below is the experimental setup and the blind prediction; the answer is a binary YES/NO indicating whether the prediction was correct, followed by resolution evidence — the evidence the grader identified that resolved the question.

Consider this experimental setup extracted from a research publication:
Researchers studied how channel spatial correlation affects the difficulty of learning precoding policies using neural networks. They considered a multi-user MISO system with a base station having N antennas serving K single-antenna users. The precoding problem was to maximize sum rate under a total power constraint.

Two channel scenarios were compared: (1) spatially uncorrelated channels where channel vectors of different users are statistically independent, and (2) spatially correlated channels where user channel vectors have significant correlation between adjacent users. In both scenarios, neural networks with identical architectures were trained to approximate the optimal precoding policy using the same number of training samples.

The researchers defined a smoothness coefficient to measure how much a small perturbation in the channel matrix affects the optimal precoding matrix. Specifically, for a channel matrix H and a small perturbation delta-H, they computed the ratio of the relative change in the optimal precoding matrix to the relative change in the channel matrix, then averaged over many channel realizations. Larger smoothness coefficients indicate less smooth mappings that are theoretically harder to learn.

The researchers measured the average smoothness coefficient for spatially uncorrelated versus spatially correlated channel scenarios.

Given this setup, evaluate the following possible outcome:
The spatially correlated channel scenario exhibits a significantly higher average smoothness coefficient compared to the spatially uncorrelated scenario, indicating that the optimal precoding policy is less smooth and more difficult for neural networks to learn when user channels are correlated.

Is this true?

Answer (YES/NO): YES